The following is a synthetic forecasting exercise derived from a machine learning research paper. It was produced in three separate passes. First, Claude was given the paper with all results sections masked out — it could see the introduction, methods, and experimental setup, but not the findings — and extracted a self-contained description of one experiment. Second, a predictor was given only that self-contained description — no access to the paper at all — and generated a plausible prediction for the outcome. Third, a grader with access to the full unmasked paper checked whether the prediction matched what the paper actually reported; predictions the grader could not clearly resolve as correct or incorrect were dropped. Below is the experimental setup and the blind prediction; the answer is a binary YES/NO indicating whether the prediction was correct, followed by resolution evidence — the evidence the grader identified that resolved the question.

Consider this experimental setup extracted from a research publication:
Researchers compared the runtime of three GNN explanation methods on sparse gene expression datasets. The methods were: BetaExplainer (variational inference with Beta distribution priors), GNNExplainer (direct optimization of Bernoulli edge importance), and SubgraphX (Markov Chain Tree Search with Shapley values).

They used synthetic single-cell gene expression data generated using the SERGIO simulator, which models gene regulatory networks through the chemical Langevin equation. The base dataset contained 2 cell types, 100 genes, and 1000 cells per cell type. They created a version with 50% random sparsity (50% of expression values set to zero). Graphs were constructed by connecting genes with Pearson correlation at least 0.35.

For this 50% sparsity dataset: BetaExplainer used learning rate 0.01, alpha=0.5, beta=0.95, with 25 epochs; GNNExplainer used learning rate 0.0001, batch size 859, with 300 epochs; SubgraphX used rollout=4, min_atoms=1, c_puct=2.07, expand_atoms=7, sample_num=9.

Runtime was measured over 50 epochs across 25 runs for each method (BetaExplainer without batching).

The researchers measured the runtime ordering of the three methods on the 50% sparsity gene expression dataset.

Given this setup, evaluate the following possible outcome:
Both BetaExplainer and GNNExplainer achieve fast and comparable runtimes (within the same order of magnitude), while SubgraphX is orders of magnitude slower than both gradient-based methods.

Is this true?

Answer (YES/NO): NO